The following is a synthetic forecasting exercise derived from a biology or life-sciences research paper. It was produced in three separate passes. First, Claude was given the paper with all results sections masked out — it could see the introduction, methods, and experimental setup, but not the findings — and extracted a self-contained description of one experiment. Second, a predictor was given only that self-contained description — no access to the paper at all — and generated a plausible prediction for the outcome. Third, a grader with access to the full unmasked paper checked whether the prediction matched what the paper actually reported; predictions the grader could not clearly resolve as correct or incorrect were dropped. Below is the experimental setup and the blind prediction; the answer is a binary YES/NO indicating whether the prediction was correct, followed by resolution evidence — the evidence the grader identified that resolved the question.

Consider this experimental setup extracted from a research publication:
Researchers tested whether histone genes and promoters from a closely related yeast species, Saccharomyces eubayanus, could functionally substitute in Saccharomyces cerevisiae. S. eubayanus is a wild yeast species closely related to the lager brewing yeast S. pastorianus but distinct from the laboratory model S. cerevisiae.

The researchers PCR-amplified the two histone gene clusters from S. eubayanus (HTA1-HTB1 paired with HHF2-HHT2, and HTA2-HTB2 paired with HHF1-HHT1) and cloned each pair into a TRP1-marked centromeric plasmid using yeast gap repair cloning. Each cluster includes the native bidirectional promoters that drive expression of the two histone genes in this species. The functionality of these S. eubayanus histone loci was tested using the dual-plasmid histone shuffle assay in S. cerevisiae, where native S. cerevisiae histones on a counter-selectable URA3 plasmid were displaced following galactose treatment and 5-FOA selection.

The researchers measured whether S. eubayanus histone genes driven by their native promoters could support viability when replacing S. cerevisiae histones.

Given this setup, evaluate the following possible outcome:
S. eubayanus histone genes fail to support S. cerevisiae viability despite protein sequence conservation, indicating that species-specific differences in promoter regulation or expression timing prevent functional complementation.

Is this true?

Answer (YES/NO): NO